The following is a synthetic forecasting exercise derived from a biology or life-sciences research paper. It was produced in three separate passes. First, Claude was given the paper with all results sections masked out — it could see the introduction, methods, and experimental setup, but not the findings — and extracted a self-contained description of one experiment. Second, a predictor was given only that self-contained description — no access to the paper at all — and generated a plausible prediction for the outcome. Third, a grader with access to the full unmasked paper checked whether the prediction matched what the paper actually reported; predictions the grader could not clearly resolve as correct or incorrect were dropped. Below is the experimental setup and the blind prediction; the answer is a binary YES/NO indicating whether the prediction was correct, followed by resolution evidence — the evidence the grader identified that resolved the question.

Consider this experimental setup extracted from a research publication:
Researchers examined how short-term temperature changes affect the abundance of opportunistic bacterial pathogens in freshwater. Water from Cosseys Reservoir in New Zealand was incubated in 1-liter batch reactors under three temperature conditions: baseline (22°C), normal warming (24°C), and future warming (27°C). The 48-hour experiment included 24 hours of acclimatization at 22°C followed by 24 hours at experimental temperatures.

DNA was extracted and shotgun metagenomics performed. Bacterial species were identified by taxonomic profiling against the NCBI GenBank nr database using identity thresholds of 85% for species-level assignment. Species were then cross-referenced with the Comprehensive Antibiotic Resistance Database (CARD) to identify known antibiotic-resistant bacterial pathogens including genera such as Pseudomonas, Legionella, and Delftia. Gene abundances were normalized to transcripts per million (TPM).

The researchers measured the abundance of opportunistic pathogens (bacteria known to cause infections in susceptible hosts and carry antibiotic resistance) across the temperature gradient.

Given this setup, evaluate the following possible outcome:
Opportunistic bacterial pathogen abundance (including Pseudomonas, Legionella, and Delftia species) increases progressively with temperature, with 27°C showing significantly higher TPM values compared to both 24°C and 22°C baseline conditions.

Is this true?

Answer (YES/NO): NO